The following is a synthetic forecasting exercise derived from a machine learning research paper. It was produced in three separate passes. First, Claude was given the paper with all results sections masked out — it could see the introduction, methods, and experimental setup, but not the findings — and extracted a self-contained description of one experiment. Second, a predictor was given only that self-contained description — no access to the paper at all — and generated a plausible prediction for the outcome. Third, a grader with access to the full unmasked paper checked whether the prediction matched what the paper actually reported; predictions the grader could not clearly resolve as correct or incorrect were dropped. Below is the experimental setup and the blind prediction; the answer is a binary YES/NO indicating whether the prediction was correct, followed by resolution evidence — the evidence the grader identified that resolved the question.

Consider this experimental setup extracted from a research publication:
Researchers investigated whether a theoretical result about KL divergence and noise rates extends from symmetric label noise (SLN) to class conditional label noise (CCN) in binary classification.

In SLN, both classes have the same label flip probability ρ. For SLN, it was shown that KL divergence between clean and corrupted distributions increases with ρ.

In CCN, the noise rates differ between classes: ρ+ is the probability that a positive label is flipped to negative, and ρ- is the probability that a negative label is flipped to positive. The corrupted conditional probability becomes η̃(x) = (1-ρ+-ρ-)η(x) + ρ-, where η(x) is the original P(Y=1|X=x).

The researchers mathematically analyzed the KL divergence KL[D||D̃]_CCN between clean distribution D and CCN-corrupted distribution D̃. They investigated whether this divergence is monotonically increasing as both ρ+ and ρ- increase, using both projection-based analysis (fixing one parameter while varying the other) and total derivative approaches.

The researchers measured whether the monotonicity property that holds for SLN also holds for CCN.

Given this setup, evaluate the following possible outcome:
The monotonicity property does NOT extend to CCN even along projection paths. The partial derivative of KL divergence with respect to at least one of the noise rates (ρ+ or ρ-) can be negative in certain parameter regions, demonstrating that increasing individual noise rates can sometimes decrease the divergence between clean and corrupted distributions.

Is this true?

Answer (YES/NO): YES